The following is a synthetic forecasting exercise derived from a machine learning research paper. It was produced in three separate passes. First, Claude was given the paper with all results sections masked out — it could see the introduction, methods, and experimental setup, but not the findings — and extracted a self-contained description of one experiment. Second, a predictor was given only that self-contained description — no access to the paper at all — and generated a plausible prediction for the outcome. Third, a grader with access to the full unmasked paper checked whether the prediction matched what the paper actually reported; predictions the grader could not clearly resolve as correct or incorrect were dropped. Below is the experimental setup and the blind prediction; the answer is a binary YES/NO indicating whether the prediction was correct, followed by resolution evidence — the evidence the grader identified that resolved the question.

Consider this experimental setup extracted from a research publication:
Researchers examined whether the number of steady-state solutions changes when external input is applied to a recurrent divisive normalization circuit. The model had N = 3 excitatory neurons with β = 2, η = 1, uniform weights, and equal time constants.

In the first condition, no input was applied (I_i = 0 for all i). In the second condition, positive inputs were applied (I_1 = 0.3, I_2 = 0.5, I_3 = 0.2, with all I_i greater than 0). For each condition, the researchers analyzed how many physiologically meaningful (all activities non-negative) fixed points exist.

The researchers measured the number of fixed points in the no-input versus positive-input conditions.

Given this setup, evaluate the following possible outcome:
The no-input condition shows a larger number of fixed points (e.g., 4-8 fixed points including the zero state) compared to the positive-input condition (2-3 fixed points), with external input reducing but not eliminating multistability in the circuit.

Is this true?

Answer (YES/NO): NO